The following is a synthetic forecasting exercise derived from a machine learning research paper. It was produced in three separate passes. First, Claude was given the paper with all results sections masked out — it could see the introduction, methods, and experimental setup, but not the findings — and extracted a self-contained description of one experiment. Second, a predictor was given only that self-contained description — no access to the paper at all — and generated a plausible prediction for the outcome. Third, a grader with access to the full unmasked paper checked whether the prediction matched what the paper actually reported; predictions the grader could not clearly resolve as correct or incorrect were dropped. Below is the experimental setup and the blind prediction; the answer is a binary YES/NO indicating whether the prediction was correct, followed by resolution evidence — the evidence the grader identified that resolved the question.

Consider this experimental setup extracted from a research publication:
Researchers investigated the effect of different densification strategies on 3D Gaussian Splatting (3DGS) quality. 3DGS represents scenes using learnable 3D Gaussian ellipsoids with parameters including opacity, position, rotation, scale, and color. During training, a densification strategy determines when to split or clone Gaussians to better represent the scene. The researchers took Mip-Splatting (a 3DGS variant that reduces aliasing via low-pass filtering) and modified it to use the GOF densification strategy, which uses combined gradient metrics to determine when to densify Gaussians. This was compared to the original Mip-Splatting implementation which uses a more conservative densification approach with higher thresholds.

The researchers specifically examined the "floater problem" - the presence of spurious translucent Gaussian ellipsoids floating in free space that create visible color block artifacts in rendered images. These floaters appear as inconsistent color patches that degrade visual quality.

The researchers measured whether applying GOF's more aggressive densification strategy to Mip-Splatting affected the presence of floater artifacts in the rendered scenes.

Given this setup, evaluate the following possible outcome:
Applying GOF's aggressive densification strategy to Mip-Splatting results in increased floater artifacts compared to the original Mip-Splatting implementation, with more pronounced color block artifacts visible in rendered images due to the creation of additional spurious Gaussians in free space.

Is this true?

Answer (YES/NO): YES